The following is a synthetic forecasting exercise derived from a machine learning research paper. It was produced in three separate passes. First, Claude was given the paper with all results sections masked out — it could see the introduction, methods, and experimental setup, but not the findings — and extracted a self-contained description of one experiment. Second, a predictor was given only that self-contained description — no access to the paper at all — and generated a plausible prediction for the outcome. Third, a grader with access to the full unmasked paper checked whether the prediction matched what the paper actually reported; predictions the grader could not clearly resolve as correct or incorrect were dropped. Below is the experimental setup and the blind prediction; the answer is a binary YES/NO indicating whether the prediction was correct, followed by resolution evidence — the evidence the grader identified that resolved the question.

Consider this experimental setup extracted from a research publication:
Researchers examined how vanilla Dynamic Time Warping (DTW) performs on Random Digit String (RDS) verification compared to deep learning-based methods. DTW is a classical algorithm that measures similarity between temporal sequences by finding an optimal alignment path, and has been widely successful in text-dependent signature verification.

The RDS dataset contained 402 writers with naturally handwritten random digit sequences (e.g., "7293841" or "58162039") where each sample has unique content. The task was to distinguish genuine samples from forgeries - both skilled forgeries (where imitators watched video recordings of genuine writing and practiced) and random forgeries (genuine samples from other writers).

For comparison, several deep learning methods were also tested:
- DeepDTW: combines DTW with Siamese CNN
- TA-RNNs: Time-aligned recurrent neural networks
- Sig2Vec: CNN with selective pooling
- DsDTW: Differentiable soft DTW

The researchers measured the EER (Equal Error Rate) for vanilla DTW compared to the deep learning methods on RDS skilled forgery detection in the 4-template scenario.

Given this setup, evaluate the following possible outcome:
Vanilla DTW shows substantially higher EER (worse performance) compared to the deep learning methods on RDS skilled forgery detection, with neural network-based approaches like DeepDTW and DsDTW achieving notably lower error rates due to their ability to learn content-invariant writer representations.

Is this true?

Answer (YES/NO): YES